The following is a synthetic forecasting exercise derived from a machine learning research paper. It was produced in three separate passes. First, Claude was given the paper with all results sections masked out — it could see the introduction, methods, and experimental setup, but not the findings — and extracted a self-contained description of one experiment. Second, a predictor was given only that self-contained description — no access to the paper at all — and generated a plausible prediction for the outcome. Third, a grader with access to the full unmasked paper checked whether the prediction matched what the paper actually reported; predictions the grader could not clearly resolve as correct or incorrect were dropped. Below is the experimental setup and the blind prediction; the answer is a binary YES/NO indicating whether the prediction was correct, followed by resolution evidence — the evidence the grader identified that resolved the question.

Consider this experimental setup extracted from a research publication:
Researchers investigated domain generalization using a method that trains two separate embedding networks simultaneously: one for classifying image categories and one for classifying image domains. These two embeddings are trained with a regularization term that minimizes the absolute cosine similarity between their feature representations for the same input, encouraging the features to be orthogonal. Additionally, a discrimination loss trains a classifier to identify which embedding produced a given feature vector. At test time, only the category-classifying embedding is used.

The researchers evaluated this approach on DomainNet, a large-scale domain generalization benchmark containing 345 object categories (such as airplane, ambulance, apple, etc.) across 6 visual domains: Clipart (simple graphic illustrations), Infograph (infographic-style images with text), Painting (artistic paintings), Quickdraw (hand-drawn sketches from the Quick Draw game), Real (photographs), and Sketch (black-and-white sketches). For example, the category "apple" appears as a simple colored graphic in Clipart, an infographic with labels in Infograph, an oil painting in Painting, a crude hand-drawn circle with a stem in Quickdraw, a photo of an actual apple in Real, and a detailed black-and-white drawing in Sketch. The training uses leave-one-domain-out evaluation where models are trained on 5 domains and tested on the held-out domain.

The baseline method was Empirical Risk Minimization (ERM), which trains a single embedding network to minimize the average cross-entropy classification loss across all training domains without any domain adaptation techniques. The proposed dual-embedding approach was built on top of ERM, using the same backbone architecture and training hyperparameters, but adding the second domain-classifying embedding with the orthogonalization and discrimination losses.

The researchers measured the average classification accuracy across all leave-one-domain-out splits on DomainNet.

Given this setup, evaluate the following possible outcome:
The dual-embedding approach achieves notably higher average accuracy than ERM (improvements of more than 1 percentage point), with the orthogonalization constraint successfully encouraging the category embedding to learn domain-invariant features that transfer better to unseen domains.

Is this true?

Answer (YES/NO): NO